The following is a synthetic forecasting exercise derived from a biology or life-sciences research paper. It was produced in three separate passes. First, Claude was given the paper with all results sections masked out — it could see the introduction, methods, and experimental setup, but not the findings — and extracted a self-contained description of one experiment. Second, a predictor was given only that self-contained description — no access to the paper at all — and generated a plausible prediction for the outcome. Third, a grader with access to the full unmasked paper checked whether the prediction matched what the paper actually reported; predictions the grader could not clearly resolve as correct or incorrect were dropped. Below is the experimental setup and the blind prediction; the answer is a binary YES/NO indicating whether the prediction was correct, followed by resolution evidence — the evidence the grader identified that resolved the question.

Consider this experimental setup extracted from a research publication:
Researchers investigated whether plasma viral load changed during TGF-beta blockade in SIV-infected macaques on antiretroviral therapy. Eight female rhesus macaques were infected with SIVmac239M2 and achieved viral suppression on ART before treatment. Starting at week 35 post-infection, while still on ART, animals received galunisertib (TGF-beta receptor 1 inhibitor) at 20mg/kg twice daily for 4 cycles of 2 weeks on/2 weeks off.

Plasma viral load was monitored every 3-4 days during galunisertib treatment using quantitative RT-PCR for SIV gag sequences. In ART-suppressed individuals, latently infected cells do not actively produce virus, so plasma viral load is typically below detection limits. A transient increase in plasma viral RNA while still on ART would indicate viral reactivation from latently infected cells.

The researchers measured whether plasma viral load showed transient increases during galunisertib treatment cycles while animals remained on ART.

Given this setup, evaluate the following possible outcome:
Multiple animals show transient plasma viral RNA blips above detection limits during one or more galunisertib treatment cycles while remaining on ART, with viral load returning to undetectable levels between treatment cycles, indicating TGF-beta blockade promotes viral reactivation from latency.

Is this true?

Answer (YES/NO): YES